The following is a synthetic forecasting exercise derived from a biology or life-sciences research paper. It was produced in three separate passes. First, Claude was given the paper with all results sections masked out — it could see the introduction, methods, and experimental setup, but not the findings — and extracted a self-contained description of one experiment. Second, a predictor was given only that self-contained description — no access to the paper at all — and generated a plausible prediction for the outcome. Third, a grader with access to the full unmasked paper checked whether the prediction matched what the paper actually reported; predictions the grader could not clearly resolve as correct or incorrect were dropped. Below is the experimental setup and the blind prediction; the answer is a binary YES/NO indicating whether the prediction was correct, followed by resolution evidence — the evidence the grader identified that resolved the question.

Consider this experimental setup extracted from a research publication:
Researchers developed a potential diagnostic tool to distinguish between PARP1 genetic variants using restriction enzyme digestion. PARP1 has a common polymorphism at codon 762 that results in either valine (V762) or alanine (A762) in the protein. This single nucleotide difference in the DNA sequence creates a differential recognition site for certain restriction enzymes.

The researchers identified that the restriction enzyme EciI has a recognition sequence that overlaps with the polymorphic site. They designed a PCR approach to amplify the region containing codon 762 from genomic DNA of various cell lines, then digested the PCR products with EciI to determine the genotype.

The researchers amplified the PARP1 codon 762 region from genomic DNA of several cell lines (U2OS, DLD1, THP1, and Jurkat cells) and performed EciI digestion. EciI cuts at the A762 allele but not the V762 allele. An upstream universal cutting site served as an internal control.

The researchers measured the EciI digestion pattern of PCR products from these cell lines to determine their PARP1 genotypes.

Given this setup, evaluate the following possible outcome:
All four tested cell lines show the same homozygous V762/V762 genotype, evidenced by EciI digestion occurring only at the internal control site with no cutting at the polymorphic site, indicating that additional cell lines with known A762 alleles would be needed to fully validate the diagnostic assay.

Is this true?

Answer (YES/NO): NO